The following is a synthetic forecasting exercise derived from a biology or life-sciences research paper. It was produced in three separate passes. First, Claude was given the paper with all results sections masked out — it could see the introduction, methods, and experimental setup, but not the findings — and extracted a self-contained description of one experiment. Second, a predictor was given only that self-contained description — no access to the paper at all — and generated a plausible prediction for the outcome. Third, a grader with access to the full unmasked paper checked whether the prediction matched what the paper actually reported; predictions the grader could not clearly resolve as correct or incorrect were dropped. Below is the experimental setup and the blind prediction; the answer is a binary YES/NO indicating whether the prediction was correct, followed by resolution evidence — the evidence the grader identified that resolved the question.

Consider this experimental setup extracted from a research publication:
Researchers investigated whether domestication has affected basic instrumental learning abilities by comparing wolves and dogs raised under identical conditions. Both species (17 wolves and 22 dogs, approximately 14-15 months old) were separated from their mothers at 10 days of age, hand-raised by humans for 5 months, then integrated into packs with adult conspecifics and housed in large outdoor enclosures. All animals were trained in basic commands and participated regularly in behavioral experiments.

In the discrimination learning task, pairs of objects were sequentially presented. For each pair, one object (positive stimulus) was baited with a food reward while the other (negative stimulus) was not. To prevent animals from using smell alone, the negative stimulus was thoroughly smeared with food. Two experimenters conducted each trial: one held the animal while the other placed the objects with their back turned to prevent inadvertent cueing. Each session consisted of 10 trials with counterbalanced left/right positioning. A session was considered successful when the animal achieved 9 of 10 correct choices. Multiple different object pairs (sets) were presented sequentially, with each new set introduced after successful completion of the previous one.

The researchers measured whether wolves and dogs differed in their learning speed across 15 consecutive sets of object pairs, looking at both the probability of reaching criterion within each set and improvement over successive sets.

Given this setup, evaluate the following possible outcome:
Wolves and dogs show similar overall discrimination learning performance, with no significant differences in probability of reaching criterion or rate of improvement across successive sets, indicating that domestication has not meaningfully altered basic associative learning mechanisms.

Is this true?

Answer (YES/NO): YES